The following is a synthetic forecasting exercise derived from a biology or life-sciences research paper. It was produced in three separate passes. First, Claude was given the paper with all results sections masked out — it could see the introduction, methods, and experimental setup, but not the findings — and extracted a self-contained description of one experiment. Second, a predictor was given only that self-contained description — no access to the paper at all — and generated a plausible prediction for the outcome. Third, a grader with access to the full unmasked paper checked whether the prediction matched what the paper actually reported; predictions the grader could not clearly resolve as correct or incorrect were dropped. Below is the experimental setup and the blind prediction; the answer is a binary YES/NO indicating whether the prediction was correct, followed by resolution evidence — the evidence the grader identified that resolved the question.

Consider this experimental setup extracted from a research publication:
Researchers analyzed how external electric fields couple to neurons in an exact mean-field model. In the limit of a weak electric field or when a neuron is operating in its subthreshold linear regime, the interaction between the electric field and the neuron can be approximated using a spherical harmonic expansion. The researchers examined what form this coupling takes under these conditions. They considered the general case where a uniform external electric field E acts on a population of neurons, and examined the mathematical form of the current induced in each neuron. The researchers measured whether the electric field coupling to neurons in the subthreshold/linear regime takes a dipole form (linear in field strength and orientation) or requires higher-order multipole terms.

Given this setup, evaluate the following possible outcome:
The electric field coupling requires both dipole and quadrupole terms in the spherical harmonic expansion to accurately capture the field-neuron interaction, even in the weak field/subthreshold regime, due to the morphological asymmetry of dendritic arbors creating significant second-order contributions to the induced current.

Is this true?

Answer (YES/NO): NO